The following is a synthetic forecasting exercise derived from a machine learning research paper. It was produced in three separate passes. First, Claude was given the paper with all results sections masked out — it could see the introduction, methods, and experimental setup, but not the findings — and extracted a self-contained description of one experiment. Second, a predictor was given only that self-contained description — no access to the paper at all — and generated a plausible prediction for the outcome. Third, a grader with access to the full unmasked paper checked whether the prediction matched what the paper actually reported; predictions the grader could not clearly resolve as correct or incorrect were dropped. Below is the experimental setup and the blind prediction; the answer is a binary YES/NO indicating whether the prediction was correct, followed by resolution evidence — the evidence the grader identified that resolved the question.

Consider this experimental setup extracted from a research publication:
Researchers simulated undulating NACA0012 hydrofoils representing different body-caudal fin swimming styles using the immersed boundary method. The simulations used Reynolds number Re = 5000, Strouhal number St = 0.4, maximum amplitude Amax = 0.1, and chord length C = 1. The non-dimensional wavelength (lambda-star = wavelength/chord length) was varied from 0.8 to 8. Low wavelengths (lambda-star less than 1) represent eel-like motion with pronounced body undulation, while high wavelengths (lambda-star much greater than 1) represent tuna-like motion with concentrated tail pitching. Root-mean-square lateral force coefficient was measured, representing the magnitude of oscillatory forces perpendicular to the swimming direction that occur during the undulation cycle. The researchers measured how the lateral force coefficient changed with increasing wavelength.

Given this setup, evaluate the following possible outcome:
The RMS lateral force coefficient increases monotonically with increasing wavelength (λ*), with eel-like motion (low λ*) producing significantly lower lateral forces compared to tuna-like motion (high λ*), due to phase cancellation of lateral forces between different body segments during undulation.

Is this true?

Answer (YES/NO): YES